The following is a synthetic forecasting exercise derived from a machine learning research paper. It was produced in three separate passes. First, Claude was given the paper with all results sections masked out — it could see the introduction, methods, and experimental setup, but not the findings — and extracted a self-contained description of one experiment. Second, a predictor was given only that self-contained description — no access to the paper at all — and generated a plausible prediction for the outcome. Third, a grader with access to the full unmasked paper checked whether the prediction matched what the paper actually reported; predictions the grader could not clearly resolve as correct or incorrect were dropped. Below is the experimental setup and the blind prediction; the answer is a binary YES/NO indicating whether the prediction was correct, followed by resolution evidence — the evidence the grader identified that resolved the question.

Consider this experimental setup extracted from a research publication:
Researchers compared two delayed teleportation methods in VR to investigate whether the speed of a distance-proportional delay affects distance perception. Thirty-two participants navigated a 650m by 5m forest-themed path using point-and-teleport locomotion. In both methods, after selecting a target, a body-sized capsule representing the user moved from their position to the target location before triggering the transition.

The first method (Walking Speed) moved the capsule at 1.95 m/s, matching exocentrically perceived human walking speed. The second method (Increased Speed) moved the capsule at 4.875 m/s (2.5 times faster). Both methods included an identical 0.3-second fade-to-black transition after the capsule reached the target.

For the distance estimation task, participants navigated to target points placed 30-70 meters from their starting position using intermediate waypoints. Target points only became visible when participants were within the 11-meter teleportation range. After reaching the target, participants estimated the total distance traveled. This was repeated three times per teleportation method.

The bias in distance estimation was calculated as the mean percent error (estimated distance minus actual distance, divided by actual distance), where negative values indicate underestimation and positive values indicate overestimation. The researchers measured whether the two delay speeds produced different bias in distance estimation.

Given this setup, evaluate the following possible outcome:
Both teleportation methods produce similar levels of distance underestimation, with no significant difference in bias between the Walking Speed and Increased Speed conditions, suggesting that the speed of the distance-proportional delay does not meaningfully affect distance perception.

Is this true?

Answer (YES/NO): YES